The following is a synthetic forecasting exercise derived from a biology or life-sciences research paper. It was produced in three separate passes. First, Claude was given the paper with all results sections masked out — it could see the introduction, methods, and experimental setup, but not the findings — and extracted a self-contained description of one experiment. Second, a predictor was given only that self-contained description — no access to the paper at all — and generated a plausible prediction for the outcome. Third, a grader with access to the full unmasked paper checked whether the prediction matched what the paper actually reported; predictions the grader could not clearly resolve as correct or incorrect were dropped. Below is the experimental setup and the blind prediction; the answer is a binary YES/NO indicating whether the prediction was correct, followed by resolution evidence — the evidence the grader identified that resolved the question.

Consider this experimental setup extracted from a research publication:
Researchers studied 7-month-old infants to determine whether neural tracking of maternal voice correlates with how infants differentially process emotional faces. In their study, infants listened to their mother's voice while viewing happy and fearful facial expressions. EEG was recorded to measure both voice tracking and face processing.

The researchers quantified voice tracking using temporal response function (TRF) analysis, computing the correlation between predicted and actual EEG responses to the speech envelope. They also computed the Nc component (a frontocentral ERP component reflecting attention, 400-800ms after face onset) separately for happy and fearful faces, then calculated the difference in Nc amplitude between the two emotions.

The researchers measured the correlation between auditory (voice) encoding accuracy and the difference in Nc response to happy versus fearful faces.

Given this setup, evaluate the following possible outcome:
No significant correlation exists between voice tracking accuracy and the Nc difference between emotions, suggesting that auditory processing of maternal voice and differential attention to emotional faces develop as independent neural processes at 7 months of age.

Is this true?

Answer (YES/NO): YES